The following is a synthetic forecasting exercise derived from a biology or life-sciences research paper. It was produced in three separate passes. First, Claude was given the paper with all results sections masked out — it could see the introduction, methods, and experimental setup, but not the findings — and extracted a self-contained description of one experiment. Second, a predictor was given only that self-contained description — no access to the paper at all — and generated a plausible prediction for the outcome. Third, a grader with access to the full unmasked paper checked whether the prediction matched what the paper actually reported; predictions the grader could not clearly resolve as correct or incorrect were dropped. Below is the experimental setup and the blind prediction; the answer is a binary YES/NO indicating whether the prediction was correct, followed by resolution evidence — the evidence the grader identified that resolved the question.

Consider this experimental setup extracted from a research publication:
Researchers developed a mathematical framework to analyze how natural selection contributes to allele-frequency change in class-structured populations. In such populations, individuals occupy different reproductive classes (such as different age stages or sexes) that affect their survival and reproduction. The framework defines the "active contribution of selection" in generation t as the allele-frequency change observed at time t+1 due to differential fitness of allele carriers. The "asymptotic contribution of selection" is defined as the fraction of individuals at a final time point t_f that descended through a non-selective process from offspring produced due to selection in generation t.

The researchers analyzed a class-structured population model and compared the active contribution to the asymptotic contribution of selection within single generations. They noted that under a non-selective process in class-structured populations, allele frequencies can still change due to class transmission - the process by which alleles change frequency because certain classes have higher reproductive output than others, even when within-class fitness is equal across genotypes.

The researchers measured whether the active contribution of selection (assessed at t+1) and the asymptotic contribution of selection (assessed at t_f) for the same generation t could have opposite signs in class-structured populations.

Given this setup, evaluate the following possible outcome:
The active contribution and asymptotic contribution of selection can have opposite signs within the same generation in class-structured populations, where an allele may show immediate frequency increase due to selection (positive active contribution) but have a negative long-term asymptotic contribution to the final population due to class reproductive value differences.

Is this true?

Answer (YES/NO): YES